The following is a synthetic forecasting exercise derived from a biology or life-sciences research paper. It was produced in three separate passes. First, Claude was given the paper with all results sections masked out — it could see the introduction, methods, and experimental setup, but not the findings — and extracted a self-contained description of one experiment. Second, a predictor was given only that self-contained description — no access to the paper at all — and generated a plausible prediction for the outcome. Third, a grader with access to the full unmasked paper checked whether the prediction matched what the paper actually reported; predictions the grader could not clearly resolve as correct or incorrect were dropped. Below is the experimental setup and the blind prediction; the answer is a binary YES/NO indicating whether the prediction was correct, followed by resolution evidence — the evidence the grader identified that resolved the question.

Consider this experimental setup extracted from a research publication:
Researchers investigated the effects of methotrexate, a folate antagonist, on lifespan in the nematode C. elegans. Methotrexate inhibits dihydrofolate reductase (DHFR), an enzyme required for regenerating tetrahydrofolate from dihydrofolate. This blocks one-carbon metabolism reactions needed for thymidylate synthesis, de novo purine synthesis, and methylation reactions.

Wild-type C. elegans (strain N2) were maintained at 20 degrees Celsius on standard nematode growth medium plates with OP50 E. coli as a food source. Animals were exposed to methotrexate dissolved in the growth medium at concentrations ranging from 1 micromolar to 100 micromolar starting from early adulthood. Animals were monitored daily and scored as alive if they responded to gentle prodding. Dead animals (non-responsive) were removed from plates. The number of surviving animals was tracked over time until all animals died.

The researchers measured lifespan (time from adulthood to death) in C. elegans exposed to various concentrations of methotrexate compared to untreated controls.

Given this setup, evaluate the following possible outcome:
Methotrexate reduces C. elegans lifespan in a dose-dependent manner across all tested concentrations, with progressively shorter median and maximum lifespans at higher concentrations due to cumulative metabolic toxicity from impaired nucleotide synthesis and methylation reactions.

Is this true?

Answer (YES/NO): NO